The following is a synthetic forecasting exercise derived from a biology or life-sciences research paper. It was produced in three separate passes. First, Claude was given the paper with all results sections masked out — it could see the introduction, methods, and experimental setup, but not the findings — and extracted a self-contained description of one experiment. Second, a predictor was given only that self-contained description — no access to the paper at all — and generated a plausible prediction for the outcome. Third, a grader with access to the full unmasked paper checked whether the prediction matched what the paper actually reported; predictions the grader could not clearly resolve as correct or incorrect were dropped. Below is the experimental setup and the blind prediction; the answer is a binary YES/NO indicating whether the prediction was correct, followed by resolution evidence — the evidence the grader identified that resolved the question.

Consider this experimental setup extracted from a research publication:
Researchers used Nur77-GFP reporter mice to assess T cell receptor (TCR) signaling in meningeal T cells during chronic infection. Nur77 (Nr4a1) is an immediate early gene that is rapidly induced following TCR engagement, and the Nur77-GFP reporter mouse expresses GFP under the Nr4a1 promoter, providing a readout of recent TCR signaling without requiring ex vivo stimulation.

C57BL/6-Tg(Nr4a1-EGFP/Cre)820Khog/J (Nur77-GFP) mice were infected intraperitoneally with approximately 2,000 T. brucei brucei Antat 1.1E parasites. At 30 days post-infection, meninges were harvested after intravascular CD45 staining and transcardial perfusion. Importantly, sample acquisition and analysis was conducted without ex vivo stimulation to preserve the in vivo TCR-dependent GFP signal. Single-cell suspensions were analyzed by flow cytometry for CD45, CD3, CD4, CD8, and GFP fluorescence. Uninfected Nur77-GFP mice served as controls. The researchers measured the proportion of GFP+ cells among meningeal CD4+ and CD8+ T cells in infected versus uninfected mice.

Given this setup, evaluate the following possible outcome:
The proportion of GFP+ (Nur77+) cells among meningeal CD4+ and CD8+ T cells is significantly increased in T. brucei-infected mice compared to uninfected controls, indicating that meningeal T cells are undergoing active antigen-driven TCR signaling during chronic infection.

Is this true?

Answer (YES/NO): YES